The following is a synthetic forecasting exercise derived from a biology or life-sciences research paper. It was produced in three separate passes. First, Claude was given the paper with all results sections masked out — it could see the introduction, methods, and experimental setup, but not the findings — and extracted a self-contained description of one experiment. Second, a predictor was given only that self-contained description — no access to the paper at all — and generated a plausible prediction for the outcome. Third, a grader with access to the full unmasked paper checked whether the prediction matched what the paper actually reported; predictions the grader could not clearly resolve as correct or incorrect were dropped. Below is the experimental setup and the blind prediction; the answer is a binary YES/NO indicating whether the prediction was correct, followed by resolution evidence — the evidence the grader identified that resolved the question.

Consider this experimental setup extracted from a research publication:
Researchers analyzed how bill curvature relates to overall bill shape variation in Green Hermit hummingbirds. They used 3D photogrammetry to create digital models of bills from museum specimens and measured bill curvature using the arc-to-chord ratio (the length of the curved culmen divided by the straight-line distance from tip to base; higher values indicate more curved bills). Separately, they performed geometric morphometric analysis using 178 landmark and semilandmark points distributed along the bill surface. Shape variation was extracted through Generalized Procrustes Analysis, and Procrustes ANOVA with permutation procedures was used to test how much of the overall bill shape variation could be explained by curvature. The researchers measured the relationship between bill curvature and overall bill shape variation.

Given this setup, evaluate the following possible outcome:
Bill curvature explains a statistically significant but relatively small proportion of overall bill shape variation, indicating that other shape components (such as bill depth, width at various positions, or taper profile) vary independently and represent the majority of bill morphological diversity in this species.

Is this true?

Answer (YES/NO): NO